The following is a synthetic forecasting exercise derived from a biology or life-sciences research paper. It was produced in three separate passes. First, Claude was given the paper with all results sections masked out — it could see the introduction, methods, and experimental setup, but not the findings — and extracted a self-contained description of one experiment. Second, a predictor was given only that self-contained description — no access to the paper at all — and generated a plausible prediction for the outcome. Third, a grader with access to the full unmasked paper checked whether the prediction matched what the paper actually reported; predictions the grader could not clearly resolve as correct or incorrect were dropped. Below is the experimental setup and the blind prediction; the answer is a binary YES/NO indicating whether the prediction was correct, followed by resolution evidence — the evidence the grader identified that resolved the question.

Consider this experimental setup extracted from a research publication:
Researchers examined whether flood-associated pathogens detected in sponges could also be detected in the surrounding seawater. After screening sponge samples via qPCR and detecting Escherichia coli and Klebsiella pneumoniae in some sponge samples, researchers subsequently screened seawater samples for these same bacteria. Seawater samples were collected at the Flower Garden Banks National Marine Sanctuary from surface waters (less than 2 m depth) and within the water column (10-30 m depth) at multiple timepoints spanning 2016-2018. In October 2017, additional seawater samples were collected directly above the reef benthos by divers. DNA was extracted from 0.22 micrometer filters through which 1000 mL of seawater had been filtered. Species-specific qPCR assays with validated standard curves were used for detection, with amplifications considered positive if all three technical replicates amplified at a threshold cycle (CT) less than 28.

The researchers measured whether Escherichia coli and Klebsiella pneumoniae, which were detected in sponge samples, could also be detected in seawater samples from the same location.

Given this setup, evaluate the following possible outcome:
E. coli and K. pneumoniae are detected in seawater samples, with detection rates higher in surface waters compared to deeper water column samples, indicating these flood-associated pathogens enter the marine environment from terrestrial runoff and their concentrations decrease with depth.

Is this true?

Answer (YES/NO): NO